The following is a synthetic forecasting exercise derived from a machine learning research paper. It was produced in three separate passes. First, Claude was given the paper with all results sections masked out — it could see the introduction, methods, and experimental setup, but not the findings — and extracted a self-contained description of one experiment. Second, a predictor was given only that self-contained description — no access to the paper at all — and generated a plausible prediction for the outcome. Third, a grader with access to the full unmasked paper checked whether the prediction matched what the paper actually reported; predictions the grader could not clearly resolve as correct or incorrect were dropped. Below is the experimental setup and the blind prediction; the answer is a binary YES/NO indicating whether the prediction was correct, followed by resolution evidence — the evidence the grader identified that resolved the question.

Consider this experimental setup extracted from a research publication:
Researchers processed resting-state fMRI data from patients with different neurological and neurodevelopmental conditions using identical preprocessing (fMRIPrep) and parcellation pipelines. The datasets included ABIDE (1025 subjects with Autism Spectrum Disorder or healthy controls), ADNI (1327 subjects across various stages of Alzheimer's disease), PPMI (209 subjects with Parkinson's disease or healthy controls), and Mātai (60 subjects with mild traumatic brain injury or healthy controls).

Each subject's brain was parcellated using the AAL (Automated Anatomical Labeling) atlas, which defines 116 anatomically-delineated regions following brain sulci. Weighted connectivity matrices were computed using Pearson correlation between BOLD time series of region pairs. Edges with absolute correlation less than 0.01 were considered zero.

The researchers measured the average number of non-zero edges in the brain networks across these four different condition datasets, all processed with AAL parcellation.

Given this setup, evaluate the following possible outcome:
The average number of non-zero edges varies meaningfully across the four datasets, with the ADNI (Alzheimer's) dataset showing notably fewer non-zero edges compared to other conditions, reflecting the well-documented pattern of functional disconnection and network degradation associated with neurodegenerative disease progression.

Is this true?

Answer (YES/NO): NO